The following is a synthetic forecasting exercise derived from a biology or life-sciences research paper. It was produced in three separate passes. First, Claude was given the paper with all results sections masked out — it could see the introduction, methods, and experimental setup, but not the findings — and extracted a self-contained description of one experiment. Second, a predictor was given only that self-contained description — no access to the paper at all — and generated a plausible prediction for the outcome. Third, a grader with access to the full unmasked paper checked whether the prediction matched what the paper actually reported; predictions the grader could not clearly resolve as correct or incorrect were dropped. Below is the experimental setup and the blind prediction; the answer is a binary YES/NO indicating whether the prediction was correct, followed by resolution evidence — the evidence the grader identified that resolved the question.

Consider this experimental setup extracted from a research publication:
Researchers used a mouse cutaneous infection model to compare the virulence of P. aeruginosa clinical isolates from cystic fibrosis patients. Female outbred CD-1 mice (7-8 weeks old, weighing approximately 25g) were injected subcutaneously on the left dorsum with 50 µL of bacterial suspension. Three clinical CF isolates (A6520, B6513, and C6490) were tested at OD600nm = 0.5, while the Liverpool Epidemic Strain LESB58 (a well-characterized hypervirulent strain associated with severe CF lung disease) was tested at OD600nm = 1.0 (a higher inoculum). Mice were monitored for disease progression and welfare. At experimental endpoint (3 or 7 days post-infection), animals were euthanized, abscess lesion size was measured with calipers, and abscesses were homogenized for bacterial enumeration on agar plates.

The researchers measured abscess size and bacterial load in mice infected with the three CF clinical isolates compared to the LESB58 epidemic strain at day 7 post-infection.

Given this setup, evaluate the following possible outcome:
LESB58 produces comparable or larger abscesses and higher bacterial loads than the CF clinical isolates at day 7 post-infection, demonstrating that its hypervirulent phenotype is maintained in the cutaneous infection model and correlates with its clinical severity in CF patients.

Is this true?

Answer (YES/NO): NO